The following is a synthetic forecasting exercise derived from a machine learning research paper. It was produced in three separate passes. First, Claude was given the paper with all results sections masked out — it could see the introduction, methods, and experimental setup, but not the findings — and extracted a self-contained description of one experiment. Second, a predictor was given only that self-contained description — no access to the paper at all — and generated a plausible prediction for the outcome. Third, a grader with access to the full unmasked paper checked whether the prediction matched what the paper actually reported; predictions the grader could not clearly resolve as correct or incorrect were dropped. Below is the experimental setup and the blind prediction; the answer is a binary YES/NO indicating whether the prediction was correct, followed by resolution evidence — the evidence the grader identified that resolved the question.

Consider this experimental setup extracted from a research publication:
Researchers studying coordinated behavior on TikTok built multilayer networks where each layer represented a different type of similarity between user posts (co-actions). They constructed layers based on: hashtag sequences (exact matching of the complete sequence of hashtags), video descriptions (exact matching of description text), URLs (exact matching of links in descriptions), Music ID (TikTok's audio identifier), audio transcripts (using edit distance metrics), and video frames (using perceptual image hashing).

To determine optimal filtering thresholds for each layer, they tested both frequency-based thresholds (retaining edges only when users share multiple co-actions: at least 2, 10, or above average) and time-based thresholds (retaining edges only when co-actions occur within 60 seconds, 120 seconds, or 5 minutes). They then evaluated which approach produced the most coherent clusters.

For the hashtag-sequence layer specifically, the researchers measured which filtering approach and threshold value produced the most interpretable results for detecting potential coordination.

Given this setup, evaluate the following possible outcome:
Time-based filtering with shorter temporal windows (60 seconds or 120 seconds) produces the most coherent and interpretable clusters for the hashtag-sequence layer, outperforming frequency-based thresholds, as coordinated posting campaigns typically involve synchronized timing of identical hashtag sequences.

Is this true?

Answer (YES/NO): NO